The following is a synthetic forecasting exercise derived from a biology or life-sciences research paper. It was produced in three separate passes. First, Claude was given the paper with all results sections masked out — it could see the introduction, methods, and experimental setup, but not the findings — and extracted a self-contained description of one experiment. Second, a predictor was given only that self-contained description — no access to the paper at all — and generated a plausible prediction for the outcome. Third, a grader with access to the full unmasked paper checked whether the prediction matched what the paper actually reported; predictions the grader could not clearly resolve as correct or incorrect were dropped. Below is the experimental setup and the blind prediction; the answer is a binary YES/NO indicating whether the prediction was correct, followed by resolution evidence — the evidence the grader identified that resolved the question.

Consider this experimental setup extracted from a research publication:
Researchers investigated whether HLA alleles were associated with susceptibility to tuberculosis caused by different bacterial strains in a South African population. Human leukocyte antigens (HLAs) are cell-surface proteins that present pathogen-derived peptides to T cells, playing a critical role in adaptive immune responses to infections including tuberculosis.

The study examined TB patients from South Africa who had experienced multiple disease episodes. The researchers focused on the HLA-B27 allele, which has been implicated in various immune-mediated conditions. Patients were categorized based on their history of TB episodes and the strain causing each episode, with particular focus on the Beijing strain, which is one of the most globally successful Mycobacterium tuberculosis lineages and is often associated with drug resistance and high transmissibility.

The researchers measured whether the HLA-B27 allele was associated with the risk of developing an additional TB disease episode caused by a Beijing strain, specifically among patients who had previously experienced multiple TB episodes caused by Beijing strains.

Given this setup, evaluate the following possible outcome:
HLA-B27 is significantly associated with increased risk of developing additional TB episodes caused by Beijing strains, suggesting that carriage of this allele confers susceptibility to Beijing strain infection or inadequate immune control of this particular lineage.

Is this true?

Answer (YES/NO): NO